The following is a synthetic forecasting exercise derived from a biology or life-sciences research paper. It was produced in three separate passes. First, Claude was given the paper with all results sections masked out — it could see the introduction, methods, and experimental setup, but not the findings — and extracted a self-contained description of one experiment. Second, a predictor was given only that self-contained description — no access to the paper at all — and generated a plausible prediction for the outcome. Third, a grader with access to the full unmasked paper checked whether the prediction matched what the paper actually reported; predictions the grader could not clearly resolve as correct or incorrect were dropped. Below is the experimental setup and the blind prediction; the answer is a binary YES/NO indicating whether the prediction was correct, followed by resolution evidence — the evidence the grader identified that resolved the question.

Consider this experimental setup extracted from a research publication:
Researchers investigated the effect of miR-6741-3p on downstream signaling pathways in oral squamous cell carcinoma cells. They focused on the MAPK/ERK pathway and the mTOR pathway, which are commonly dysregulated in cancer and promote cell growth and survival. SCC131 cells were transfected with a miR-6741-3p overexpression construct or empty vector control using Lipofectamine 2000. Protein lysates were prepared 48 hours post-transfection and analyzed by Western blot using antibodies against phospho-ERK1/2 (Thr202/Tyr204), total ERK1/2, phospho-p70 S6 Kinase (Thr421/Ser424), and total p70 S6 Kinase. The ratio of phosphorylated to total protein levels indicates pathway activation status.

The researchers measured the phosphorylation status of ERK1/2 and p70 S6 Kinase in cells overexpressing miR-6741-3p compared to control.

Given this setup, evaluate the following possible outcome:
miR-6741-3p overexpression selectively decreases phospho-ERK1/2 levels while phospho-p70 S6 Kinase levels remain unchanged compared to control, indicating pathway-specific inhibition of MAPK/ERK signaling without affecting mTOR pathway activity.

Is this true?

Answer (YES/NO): NO